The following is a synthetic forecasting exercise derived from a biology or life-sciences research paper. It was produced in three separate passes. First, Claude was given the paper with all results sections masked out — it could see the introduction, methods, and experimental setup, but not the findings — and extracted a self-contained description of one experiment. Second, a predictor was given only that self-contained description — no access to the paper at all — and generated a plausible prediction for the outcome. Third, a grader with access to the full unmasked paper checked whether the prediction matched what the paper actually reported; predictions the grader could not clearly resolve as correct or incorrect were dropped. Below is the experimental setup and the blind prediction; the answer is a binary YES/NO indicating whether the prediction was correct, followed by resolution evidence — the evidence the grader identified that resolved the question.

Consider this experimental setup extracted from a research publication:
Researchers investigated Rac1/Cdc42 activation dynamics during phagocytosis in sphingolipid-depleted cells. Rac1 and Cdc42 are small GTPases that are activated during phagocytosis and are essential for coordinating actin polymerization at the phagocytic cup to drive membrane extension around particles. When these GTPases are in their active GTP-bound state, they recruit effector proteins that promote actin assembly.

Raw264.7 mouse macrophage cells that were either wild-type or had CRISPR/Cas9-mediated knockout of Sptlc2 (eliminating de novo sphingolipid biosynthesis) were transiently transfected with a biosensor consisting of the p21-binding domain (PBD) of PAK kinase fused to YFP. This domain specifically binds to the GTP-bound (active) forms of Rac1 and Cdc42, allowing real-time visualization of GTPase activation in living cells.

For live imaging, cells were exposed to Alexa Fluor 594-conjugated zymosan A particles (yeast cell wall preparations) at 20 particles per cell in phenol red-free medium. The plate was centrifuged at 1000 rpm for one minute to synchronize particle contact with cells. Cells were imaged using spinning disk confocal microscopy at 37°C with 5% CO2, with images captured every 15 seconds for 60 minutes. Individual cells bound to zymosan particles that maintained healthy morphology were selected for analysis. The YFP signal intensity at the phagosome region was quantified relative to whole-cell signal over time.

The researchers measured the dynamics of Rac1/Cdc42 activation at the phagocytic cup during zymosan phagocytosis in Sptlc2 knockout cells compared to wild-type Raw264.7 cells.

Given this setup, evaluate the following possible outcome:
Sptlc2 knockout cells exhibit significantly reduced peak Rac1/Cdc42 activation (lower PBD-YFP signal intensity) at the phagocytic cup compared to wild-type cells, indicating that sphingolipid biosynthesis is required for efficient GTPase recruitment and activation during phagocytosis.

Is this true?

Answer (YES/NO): YES